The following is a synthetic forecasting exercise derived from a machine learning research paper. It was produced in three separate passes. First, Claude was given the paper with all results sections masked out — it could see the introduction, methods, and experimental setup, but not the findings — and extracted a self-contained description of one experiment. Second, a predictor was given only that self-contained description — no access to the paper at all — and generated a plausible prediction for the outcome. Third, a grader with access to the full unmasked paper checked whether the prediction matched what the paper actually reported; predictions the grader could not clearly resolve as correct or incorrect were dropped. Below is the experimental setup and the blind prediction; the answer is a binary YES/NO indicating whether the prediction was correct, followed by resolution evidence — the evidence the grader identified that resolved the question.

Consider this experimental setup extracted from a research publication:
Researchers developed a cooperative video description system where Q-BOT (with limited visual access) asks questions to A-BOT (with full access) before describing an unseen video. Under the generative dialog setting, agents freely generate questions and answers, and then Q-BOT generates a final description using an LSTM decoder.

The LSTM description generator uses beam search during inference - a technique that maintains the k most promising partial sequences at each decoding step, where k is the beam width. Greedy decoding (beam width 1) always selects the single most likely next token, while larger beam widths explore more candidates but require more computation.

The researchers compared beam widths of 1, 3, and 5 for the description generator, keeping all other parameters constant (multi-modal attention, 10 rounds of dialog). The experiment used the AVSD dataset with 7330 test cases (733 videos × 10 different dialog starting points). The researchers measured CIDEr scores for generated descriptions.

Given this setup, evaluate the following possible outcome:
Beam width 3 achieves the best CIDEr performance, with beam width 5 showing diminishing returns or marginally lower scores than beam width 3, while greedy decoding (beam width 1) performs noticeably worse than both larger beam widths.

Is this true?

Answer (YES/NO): YES